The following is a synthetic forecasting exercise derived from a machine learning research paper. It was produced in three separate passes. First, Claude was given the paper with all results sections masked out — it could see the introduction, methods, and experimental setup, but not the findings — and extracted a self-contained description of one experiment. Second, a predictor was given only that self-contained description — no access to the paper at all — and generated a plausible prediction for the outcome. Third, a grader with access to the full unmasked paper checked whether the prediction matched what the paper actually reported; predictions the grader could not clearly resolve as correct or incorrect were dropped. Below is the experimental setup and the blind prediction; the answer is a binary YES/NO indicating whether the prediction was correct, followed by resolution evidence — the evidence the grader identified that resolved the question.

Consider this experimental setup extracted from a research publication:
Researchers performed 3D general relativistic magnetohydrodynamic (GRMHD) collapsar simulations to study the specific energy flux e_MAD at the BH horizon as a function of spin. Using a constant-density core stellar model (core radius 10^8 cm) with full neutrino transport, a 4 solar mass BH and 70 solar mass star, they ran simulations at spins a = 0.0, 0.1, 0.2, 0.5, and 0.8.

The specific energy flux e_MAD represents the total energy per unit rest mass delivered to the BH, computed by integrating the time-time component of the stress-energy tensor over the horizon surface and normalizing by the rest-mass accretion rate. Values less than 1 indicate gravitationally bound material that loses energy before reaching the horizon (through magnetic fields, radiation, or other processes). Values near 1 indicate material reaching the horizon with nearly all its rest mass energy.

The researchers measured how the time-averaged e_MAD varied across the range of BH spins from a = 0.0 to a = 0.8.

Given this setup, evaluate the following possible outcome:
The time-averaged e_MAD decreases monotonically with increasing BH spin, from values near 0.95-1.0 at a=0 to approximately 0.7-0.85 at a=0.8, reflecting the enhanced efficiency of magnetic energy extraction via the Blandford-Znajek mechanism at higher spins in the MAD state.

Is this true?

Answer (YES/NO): NO